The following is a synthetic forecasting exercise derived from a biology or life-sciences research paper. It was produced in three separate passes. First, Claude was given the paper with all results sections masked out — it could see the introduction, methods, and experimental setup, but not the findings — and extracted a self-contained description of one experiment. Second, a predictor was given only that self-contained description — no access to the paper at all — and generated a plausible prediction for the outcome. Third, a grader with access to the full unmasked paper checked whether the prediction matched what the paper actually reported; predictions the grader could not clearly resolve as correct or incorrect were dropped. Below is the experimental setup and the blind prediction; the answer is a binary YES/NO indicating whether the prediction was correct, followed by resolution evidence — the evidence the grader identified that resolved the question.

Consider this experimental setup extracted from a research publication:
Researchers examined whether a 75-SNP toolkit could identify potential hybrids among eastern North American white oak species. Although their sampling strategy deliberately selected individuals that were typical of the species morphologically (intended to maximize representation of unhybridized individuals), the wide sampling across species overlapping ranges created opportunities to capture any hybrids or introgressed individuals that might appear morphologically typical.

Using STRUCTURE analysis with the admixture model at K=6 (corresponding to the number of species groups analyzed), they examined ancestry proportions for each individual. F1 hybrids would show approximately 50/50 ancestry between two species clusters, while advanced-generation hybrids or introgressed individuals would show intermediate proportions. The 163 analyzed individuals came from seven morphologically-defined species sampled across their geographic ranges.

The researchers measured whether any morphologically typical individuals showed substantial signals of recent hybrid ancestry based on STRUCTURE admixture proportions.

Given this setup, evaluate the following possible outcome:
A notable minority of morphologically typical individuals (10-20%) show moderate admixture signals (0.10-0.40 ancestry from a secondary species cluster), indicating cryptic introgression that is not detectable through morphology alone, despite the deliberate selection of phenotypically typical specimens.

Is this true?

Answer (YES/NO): NO